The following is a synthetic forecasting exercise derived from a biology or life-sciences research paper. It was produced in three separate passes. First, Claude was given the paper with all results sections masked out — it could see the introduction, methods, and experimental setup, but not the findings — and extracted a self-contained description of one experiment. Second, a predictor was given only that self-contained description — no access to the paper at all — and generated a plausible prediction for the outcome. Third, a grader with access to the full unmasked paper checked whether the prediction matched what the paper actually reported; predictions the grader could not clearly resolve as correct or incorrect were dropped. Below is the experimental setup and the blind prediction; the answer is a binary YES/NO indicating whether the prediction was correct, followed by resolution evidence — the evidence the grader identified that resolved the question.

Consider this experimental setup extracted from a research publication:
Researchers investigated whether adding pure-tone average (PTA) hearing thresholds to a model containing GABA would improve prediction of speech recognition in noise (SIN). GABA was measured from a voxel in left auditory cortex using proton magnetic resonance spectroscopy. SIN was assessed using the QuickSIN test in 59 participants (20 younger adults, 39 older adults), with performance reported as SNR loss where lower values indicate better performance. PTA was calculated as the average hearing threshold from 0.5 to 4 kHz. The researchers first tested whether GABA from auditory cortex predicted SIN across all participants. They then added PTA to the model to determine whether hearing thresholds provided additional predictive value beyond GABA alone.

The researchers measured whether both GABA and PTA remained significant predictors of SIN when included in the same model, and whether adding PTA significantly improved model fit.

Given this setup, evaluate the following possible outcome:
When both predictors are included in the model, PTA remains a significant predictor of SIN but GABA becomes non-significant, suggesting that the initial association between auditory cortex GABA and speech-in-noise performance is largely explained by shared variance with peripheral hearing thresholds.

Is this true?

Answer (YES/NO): NO